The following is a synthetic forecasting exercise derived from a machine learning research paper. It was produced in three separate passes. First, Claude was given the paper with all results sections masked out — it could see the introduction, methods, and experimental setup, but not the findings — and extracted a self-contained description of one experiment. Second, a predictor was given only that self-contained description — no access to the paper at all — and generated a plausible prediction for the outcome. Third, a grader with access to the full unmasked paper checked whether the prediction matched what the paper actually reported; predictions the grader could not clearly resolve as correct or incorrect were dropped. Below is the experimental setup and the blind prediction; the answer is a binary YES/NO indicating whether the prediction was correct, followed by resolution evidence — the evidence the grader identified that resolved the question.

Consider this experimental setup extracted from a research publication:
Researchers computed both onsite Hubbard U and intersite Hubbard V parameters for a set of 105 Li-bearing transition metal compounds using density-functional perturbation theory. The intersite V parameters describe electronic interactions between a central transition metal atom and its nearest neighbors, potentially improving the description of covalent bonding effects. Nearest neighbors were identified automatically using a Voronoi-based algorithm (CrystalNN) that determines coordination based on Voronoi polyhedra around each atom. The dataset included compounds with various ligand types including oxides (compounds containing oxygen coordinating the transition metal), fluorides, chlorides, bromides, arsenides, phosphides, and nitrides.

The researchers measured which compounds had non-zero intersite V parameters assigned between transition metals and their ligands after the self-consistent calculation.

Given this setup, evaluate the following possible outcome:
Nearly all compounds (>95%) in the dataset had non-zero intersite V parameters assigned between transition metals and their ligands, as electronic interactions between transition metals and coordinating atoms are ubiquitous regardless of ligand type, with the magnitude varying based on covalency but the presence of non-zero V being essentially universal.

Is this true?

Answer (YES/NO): NO